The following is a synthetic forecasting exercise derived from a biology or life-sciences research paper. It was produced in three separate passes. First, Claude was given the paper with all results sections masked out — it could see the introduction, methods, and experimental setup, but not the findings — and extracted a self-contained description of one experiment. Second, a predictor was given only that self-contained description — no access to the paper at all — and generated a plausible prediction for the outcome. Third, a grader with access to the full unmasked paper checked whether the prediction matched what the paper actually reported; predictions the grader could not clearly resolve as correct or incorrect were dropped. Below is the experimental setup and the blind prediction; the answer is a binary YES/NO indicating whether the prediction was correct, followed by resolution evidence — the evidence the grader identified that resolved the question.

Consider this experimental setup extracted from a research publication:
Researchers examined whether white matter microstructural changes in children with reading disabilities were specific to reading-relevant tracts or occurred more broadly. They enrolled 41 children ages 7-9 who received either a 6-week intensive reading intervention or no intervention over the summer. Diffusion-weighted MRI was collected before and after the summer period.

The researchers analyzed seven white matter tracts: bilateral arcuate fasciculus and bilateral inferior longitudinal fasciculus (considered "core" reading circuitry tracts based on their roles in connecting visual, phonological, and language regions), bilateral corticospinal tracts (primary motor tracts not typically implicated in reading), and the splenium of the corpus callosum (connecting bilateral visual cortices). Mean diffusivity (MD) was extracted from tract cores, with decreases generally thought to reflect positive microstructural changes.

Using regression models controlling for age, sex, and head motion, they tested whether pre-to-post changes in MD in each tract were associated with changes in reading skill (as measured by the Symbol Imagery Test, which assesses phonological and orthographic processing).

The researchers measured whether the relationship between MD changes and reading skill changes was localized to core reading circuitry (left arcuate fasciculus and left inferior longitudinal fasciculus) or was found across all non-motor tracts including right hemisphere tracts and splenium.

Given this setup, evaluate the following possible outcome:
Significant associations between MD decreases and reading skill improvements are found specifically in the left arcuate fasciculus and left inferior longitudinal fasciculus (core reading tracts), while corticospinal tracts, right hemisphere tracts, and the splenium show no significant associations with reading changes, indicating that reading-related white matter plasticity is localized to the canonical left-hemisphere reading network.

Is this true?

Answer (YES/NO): YES